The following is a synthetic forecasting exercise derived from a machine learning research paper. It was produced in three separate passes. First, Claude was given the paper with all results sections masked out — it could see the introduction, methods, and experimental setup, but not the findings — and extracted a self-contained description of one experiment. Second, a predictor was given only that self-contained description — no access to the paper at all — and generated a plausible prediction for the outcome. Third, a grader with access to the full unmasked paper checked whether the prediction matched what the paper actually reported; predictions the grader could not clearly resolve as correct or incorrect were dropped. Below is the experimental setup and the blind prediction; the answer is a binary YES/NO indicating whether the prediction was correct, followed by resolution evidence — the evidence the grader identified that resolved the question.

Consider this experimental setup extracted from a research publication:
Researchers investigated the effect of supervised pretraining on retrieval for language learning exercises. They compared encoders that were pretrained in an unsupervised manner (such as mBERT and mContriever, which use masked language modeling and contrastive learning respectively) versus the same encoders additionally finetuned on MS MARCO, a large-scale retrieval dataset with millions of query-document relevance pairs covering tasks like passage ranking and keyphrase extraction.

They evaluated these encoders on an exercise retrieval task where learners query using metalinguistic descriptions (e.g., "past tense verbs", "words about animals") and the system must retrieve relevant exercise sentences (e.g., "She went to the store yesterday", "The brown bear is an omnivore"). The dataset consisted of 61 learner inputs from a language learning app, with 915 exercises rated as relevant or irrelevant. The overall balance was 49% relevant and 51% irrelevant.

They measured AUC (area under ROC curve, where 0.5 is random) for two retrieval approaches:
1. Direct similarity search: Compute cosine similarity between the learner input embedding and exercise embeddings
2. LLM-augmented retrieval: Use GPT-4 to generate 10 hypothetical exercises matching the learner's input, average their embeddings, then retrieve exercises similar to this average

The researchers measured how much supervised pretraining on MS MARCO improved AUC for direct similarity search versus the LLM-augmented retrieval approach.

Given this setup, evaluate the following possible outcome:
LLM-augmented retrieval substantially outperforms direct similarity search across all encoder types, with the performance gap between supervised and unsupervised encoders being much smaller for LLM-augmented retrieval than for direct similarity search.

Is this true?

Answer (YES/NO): YES